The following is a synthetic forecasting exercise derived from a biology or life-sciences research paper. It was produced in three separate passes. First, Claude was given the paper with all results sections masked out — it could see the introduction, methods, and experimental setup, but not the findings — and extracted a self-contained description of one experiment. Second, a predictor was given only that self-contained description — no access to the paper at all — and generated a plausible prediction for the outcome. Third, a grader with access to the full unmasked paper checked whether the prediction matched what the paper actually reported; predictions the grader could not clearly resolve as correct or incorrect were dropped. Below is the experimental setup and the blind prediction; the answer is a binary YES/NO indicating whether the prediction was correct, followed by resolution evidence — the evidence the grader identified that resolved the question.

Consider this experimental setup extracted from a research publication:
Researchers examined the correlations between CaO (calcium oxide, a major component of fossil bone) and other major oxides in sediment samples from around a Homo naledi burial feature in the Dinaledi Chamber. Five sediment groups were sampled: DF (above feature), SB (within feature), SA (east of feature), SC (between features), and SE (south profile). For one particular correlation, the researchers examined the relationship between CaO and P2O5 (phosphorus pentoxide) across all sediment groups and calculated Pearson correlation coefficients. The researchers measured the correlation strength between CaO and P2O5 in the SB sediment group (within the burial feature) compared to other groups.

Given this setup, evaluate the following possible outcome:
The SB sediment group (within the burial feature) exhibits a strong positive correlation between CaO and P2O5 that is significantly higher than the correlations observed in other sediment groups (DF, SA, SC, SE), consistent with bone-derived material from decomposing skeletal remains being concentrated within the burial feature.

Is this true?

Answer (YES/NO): NO